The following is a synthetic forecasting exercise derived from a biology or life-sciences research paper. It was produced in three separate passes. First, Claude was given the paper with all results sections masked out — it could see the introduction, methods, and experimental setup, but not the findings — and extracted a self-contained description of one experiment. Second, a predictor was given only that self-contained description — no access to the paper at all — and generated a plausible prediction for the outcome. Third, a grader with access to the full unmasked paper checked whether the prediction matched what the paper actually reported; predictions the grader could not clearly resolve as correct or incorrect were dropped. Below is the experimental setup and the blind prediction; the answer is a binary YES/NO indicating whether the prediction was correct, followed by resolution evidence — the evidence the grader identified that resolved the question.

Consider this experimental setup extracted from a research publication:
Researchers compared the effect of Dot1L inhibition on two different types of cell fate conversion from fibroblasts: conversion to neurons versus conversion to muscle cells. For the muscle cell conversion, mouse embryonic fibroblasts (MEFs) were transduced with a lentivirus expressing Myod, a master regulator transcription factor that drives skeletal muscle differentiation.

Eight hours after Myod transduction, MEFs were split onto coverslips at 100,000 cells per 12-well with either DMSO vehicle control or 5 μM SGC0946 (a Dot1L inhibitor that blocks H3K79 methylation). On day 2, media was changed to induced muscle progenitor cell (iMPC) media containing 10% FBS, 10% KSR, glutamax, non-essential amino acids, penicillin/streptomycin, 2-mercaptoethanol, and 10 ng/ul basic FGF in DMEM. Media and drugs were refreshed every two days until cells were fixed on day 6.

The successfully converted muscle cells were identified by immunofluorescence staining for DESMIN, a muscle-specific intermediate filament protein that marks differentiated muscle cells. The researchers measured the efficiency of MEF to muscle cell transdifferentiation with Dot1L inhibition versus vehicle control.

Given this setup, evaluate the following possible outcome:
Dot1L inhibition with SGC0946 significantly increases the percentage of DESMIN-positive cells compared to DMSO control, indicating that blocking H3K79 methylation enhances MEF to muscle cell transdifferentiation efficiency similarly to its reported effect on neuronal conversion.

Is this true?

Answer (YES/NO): NO